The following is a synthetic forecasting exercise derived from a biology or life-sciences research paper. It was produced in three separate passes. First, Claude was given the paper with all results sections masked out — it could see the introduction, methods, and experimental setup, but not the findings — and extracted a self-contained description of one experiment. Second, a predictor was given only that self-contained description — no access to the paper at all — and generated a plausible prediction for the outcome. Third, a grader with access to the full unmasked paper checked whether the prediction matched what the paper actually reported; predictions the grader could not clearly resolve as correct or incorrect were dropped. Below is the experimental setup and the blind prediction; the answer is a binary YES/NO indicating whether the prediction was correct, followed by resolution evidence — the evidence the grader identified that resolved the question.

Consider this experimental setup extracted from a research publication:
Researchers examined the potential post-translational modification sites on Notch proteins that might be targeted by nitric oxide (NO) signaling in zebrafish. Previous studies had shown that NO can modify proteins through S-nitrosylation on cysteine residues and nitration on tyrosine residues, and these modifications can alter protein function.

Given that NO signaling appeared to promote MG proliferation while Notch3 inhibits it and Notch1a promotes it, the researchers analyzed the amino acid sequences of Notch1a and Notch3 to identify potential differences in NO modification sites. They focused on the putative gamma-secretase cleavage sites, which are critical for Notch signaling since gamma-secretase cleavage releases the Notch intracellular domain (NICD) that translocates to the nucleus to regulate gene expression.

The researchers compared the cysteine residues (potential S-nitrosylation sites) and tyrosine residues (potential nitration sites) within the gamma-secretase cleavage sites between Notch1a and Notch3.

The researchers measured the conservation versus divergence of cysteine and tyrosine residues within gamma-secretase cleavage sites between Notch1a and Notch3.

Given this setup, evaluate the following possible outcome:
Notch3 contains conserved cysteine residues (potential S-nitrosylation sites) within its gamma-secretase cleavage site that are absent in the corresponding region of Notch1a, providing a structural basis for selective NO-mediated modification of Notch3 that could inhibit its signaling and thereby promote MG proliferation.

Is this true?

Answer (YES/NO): NO